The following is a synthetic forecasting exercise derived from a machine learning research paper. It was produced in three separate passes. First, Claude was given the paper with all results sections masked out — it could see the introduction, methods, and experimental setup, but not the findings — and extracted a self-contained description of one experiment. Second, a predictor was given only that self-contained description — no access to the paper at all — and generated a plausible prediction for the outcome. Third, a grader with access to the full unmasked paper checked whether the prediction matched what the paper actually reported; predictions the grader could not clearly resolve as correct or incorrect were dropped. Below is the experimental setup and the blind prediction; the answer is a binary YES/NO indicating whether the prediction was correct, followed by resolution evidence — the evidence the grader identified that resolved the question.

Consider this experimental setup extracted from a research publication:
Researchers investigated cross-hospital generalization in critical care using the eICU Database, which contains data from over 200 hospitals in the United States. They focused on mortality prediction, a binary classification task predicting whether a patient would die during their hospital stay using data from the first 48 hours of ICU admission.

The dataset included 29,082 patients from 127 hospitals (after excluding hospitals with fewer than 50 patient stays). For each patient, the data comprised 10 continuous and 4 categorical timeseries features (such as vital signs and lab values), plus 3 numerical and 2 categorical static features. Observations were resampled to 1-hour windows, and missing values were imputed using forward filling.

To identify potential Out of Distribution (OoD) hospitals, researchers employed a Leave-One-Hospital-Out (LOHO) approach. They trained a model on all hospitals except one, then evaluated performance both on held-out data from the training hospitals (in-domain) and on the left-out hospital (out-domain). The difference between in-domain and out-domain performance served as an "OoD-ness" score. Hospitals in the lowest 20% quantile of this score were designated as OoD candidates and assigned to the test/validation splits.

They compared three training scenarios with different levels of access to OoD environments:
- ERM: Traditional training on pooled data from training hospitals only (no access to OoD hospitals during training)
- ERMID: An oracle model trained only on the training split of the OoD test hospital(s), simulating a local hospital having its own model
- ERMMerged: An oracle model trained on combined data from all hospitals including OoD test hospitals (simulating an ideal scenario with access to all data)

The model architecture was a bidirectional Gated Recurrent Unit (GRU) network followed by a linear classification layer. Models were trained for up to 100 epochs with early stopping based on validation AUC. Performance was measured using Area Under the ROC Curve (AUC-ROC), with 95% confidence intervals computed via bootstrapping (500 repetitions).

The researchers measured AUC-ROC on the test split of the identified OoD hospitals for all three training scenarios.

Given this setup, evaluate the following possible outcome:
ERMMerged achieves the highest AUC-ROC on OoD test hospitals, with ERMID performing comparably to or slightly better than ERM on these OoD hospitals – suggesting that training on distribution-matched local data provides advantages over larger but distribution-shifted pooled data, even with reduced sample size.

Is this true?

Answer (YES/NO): NO